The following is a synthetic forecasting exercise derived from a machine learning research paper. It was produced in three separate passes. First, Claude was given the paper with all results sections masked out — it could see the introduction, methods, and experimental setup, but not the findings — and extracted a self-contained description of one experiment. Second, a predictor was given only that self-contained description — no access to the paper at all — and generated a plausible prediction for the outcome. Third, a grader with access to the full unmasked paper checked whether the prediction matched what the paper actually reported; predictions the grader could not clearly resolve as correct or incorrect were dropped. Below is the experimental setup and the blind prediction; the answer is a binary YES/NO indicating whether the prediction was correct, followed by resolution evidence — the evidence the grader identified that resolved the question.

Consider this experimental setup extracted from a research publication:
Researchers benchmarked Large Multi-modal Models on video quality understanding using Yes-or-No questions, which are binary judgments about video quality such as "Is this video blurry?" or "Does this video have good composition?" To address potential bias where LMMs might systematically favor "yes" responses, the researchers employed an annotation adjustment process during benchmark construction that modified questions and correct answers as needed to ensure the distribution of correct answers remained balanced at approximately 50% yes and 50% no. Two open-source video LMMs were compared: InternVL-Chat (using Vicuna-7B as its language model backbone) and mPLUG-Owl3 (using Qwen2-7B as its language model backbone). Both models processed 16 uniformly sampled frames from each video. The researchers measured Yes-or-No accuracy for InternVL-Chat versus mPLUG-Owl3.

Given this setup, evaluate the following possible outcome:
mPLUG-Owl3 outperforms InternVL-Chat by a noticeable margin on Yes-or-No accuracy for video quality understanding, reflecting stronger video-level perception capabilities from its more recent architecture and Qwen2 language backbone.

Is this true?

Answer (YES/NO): NO